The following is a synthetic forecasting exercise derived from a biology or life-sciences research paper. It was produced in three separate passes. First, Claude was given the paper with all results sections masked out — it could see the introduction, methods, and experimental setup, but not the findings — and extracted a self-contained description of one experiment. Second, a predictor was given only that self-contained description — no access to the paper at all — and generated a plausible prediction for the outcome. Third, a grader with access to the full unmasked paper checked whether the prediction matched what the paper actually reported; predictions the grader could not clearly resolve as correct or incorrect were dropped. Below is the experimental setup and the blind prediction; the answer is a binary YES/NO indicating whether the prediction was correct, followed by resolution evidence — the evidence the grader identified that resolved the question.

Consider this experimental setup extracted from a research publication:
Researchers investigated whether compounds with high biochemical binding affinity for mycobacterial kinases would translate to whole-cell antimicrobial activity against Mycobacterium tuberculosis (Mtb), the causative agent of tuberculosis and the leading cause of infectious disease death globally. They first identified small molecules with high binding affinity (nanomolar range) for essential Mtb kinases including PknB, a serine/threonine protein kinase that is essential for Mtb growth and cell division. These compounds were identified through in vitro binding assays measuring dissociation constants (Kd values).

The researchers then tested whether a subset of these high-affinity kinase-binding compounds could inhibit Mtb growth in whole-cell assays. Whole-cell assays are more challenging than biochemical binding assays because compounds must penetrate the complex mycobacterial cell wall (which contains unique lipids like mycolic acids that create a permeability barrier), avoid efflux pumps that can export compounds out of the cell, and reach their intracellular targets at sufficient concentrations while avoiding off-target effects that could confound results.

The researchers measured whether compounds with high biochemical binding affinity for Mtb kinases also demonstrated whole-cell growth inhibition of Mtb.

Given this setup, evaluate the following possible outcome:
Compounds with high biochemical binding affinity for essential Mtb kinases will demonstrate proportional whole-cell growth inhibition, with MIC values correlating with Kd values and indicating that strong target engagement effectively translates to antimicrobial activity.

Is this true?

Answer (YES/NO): NO